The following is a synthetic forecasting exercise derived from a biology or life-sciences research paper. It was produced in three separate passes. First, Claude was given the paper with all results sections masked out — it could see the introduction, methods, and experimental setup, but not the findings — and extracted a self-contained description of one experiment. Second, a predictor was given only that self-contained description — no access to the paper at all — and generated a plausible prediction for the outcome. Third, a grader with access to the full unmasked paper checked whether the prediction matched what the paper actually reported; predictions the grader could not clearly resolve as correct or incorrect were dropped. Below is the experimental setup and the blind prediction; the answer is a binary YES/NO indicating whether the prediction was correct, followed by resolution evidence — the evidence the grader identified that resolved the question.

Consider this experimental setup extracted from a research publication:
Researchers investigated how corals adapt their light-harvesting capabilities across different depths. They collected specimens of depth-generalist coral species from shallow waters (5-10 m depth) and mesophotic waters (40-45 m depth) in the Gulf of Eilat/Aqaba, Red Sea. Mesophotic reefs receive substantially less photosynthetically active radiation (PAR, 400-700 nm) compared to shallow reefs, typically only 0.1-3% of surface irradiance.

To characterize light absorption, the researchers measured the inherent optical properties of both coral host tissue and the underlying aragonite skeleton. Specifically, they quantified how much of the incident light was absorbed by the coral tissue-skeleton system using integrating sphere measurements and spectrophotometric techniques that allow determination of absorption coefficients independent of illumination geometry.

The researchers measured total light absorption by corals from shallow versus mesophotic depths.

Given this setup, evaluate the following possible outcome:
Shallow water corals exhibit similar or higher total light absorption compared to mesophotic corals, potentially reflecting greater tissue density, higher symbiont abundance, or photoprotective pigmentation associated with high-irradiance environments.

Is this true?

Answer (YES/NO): NO